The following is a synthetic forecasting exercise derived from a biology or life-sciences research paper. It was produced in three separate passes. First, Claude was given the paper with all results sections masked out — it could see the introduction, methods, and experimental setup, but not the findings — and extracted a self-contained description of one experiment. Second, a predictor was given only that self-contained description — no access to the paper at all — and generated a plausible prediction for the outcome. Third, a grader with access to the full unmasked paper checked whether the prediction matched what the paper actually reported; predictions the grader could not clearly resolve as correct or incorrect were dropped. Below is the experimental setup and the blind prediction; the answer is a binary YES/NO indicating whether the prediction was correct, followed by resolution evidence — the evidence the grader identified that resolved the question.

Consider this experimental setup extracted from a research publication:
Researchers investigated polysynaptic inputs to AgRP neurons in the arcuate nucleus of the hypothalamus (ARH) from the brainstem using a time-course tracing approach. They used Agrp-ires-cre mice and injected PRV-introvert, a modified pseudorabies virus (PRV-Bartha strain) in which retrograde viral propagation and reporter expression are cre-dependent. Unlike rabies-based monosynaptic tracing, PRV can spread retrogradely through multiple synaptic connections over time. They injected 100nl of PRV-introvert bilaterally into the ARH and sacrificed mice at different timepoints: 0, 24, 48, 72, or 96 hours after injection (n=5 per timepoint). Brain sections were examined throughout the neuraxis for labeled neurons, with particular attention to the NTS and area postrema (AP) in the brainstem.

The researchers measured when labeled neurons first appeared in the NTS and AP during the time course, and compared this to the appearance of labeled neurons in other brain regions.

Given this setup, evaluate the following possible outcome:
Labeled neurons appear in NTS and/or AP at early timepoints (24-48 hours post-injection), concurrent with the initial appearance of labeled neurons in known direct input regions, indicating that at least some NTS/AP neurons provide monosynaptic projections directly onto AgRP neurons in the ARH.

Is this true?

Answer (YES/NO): NO